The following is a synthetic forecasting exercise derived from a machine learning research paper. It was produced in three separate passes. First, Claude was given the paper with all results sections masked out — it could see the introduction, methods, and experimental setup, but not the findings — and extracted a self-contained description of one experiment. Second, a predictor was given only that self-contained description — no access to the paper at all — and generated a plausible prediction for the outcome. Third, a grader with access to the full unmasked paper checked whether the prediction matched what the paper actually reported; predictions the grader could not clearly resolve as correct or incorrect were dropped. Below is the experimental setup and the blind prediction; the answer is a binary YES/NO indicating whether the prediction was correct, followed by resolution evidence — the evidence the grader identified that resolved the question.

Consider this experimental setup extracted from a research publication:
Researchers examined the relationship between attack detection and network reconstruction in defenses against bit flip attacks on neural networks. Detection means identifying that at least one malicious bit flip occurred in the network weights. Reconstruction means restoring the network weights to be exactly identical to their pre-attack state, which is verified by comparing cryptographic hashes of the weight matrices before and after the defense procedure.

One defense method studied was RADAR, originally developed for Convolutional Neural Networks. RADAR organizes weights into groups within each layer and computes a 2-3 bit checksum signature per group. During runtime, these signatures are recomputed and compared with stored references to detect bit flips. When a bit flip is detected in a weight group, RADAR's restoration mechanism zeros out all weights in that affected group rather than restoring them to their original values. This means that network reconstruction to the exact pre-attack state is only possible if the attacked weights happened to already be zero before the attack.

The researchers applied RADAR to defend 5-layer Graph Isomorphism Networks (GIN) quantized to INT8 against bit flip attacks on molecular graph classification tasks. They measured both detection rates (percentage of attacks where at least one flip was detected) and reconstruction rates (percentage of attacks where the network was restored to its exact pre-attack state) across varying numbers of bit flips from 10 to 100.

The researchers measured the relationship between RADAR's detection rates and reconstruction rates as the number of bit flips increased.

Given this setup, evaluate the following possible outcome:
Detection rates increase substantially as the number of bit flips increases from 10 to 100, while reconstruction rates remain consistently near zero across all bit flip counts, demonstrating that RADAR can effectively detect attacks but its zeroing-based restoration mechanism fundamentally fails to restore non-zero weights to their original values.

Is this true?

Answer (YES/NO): NO